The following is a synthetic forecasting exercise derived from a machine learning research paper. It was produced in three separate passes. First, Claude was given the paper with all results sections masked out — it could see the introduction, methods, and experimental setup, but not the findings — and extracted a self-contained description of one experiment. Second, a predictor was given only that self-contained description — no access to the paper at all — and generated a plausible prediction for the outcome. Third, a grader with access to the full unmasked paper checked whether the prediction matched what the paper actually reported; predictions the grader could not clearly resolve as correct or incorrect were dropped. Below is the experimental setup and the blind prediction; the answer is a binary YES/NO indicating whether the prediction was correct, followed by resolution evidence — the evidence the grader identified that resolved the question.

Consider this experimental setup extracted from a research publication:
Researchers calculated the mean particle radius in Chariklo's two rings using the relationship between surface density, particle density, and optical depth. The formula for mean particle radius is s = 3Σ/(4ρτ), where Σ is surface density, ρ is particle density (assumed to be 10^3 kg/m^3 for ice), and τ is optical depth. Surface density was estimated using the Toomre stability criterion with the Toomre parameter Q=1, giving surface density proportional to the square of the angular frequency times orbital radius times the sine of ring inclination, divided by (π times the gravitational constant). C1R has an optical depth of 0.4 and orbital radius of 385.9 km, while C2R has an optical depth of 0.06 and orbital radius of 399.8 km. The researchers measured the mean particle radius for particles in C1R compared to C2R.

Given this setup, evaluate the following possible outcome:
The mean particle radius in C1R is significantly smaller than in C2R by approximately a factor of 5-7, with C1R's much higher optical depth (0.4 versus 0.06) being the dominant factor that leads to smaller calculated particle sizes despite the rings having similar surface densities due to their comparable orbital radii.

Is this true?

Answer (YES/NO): YES